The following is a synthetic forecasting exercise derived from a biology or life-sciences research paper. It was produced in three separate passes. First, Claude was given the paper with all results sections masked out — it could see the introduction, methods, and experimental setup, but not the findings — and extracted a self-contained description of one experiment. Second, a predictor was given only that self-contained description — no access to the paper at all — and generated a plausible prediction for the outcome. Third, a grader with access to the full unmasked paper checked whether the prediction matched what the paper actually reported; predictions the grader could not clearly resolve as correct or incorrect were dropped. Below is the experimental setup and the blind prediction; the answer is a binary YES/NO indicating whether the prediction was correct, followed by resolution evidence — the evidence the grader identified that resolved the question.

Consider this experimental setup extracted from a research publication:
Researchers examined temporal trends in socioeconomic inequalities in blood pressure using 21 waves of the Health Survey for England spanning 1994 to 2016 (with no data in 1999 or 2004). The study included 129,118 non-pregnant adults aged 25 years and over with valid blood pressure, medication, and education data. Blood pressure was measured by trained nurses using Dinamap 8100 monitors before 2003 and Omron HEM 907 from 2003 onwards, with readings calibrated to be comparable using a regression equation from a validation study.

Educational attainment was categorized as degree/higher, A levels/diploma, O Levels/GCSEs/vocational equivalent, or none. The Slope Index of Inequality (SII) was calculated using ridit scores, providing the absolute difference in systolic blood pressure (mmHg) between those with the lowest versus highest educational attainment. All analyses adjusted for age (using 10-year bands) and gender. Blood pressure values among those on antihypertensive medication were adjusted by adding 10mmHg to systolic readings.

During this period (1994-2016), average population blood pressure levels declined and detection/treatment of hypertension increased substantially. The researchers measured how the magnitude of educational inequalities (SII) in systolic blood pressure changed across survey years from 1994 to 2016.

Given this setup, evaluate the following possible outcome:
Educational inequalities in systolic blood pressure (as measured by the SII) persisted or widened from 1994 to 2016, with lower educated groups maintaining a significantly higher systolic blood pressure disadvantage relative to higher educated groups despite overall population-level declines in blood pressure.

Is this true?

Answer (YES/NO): YES